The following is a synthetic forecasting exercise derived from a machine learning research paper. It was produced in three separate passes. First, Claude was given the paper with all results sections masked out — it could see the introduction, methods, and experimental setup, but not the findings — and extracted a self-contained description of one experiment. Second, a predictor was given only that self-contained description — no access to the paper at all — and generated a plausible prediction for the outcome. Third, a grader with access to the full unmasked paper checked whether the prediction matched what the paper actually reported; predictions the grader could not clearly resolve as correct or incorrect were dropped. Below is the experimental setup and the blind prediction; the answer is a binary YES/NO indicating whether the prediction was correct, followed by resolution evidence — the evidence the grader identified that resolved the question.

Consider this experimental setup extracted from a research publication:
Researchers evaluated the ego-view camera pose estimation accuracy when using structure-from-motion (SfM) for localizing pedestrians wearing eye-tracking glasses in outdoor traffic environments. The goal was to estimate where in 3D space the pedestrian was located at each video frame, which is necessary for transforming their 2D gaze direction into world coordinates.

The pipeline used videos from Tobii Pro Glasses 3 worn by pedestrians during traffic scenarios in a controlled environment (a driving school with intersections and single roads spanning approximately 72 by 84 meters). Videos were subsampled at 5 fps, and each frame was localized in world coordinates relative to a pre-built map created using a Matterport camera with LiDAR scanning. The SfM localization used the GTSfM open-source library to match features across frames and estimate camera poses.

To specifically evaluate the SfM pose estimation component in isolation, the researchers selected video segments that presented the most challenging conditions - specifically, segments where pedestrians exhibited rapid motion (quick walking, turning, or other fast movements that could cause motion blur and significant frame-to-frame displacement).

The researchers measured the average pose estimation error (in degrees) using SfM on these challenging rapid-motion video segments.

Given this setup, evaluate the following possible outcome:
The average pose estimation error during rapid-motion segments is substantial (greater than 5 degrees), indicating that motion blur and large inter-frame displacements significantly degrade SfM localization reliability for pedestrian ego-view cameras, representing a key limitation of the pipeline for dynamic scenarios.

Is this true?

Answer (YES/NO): NO